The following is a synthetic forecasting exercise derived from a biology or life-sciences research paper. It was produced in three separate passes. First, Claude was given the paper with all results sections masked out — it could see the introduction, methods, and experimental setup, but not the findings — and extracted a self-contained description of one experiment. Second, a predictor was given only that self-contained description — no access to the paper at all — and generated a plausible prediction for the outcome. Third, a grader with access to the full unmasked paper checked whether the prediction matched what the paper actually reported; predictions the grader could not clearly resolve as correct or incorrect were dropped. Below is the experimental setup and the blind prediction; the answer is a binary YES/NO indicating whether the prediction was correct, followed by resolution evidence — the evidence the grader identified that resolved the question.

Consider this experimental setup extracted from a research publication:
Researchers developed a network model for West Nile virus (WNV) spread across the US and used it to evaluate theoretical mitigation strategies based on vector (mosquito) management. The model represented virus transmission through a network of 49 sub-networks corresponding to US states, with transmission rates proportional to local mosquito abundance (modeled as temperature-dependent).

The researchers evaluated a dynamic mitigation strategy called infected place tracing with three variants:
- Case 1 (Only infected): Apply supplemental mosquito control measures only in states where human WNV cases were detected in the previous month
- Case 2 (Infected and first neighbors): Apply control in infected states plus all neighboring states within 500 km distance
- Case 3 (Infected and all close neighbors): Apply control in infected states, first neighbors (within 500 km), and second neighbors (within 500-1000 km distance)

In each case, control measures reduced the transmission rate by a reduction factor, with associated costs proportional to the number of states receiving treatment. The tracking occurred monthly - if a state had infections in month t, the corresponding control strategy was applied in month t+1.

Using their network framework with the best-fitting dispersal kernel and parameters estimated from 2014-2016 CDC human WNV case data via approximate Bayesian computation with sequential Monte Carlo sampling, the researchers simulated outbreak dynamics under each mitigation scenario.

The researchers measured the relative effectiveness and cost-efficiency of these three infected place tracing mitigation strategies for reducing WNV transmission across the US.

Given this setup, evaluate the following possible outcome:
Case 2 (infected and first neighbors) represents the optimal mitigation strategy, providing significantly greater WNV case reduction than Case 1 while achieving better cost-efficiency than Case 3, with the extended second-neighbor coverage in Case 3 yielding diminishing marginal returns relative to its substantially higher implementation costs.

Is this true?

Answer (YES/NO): YES